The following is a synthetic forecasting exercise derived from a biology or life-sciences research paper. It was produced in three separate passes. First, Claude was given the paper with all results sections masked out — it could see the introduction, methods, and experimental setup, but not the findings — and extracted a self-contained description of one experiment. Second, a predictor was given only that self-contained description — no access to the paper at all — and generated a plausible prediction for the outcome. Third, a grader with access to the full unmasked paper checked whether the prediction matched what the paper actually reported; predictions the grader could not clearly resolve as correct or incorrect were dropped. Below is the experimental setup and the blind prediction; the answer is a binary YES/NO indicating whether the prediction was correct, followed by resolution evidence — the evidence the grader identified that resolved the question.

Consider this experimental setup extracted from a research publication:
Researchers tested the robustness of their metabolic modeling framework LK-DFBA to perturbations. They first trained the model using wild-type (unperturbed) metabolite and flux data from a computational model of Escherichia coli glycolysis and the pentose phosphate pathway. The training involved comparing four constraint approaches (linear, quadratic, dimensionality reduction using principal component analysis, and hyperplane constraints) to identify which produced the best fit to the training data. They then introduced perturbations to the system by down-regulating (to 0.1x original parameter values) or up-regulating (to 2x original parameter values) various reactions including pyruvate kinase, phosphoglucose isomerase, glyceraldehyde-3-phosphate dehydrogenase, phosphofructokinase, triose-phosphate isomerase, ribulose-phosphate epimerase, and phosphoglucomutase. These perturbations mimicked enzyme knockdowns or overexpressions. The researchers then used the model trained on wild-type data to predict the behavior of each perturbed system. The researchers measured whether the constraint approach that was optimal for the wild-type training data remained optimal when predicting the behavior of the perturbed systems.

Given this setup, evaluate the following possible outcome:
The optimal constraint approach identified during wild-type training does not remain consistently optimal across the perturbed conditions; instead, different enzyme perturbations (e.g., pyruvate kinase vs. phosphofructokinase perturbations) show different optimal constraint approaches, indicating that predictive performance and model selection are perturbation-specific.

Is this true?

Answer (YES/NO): NO